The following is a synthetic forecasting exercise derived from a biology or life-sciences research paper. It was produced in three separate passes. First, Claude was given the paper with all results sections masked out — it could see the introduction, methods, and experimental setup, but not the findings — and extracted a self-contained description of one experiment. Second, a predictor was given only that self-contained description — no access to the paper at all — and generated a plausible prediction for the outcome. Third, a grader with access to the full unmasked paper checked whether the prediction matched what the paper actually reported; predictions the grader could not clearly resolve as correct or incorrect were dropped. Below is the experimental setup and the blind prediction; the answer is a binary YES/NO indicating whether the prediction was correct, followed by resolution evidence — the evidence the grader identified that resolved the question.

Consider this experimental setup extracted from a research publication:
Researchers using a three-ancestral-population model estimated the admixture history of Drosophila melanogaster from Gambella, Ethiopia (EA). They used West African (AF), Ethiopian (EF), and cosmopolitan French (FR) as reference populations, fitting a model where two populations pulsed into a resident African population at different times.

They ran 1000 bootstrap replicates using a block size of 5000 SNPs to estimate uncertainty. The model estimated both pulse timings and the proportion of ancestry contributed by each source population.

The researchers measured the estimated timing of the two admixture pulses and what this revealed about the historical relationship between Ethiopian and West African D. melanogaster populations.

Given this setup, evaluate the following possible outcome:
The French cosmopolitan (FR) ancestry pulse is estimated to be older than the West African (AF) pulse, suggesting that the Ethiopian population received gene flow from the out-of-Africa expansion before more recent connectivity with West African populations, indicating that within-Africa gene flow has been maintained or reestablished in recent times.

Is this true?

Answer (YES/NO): NO